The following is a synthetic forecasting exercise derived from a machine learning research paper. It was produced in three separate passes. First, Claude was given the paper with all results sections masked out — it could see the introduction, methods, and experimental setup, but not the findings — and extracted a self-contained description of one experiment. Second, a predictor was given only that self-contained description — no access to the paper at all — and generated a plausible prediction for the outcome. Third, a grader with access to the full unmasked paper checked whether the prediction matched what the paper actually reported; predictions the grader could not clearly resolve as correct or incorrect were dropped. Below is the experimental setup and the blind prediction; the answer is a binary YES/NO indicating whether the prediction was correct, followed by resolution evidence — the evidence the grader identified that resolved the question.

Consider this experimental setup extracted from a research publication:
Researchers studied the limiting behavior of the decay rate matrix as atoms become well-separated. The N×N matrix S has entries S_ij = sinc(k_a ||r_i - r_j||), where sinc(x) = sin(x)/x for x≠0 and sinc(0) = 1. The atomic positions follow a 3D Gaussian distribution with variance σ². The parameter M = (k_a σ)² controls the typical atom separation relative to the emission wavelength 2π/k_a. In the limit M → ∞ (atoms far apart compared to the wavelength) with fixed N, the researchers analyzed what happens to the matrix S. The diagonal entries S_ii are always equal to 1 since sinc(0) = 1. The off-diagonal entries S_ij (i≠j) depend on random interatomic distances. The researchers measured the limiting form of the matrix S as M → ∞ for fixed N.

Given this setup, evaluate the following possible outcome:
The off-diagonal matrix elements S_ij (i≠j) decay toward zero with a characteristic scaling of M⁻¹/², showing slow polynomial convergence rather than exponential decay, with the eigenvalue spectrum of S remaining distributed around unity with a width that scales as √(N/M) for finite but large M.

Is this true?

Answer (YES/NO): NO